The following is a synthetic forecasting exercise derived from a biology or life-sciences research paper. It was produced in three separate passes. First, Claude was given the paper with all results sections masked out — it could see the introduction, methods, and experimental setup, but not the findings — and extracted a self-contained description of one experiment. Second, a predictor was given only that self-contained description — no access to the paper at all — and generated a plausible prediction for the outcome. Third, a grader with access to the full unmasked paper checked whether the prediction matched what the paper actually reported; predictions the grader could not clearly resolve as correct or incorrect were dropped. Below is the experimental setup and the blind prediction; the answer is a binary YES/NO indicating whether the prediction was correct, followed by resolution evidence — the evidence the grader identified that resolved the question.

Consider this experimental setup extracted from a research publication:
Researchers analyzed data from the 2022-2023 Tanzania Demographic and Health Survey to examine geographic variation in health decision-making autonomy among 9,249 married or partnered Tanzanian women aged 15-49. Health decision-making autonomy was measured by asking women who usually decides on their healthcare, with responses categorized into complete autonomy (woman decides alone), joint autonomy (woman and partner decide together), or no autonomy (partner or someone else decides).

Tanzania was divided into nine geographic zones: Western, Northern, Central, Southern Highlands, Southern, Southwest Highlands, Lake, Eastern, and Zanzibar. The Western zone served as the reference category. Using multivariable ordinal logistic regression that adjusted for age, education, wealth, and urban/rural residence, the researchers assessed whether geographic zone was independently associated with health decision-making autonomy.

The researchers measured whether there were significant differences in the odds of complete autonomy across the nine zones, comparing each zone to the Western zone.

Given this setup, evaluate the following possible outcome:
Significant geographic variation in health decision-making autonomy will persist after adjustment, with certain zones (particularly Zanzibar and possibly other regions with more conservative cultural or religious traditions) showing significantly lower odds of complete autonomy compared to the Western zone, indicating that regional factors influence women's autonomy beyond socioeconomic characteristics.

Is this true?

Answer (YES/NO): NO